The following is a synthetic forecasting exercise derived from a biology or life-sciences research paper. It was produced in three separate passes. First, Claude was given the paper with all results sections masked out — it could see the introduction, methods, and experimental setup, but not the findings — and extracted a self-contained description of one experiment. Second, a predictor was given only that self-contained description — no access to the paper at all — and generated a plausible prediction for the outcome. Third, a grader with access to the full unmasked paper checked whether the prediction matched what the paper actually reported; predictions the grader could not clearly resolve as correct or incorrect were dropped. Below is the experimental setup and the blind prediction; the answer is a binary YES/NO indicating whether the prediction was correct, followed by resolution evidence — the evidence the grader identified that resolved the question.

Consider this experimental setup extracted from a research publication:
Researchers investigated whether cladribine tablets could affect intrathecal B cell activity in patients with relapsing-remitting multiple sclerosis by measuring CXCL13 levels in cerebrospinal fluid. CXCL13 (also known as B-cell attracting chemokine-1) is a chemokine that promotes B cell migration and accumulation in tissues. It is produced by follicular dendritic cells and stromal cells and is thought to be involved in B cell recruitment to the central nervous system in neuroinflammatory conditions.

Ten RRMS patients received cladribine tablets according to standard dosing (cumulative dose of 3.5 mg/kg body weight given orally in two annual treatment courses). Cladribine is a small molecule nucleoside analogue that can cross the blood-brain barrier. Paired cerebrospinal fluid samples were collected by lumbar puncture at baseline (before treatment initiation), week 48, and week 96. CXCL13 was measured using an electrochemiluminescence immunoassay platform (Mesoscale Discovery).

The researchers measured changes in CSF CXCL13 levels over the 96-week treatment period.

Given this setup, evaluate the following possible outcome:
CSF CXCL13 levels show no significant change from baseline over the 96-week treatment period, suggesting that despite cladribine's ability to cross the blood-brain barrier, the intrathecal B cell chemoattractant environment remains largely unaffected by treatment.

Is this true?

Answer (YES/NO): NO